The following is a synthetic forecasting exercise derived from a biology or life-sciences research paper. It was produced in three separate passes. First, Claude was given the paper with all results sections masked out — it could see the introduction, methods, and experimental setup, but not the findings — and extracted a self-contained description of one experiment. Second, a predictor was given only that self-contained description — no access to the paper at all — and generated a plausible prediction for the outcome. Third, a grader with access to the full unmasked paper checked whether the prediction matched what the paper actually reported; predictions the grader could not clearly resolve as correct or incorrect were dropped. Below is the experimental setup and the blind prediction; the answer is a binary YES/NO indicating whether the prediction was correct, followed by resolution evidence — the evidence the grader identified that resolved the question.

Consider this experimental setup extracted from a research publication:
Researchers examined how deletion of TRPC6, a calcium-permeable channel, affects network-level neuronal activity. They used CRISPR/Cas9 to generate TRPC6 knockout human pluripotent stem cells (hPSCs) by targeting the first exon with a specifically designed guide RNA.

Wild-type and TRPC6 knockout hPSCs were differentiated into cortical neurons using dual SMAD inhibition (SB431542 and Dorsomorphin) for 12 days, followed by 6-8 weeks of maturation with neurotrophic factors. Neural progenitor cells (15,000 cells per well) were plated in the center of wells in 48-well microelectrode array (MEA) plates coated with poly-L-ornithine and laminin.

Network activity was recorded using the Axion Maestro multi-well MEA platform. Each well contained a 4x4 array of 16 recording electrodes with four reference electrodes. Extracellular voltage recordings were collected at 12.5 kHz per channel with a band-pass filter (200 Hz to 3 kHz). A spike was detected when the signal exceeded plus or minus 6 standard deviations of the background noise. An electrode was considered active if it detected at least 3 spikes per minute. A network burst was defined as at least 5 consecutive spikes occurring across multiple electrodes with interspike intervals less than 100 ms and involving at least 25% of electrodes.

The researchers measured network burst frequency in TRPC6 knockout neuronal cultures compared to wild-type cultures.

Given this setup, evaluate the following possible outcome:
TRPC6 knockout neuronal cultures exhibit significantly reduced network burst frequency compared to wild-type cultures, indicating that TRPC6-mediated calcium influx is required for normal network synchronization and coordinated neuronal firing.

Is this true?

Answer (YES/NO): NO